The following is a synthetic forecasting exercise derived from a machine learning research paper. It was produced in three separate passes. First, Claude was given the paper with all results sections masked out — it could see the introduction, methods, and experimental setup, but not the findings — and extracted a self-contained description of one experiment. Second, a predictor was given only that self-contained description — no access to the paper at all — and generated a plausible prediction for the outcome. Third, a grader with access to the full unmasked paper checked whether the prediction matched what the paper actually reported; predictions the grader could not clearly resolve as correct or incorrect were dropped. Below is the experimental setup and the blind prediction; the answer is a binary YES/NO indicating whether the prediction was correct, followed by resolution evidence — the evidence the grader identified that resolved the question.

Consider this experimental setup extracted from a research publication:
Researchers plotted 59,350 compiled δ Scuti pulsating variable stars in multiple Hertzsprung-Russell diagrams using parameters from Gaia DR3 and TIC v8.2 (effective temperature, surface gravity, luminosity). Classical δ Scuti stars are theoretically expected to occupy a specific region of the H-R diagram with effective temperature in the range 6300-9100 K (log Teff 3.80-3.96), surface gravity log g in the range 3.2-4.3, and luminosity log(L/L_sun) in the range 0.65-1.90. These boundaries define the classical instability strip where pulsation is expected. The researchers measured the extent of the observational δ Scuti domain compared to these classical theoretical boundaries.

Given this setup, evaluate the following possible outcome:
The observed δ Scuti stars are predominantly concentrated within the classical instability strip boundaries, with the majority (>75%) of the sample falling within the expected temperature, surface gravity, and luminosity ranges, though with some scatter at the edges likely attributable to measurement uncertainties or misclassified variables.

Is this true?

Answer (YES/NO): NO